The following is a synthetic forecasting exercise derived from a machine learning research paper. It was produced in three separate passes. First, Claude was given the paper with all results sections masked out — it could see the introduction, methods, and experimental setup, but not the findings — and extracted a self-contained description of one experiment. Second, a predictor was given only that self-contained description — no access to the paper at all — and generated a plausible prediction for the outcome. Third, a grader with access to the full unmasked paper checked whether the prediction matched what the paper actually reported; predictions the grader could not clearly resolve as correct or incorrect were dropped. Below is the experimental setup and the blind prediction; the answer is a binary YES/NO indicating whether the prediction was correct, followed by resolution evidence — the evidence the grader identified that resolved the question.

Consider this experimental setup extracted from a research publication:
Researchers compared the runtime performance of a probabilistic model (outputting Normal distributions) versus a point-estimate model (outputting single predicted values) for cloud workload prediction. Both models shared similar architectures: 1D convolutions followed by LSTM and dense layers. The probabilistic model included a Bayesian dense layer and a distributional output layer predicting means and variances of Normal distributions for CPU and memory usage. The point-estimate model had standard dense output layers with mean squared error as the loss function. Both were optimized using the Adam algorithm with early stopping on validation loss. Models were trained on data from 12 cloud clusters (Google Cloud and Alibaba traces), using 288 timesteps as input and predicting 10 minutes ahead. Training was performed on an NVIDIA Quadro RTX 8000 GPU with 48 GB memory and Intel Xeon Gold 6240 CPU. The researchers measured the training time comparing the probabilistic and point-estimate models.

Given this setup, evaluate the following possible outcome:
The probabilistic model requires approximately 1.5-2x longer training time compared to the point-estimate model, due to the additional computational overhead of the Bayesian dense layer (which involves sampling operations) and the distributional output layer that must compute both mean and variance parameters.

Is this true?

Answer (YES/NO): NO